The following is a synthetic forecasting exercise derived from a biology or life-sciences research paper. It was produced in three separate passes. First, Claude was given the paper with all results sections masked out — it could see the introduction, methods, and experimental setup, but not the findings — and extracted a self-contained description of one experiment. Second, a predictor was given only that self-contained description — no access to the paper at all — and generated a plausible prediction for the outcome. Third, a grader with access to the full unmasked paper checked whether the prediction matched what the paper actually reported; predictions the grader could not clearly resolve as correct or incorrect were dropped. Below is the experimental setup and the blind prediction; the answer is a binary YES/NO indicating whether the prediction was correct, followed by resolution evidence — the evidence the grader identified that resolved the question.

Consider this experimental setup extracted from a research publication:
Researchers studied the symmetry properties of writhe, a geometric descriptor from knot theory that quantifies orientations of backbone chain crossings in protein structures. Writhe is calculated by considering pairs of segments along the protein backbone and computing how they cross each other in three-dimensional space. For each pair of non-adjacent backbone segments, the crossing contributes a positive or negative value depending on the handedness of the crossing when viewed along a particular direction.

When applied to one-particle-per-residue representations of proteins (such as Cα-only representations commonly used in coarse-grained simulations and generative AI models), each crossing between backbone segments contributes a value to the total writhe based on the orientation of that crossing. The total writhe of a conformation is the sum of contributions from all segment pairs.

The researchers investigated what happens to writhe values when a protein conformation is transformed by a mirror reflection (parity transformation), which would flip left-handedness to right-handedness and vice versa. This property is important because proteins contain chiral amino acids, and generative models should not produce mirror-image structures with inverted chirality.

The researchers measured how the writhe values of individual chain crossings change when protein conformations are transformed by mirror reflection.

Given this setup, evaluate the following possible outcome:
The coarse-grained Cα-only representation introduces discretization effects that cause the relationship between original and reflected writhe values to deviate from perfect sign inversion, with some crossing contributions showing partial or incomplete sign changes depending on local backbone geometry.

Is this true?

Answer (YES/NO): NO